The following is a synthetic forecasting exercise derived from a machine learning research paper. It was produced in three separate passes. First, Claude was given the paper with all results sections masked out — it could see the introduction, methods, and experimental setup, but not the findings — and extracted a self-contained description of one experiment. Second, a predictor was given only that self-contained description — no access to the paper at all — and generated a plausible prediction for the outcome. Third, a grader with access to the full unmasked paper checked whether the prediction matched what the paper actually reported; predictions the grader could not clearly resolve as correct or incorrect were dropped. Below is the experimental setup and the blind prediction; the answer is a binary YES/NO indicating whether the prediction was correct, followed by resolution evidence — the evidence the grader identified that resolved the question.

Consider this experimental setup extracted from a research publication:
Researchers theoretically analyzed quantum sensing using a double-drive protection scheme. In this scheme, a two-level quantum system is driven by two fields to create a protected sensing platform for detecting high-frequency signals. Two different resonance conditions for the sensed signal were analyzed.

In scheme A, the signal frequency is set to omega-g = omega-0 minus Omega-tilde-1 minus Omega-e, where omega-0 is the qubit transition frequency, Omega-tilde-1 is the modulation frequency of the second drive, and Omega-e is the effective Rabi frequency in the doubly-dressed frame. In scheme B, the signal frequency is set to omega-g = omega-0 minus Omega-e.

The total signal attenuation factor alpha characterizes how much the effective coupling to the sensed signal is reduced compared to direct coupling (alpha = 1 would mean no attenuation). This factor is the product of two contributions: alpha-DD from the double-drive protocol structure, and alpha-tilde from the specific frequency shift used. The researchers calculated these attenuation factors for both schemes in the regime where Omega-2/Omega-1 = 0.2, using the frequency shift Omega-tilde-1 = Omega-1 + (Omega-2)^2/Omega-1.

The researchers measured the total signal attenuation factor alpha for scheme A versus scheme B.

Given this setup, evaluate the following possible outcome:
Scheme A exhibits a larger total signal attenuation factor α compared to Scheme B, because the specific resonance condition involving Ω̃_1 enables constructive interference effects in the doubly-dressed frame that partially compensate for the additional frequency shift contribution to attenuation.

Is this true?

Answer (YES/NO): NO